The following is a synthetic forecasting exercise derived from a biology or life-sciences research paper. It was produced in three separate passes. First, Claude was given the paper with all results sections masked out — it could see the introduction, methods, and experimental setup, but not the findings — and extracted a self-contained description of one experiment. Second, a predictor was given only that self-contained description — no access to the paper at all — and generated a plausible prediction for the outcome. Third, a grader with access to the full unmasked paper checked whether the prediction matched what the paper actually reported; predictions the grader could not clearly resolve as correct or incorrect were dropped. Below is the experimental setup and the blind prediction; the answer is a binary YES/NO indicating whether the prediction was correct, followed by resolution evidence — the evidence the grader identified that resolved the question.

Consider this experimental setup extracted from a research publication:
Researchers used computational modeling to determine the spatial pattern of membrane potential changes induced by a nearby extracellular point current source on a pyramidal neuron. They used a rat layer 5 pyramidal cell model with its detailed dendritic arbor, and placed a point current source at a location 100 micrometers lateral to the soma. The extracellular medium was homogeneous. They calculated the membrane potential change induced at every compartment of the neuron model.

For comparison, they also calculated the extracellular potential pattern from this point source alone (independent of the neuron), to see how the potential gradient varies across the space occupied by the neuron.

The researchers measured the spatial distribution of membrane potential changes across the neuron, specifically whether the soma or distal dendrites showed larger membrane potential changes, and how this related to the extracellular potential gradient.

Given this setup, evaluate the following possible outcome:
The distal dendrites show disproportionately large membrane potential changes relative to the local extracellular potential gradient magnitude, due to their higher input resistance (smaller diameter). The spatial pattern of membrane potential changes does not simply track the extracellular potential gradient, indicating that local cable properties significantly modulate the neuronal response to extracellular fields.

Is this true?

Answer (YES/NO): NO